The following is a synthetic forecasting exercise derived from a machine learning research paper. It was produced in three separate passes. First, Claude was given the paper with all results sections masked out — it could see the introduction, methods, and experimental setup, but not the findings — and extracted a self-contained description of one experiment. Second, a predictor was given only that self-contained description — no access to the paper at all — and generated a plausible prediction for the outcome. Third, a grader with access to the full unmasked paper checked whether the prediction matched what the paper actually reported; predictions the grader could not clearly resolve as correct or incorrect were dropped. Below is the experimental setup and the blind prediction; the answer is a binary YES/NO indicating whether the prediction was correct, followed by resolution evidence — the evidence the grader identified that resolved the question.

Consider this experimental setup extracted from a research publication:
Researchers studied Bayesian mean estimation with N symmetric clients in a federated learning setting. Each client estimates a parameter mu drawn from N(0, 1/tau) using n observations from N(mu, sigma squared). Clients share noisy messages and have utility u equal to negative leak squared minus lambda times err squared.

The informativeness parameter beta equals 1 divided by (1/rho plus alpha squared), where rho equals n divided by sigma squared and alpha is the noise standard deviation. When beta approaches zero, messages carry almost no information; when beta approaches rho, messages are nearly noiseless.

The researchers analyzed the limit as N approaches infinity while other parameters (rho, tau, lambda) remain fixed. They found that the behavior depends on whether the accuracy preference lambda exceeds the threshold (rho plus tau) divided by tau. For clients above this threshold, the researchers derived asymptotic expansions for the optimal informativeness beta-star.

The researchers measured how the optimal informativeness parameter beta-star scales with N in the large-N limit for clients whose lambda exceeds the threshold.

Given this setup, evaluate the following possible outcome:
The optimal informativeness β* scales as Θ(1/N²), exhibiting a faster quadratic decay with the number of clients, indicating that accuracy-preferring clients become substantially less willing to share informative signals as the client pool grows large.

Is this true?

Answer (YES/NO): NO